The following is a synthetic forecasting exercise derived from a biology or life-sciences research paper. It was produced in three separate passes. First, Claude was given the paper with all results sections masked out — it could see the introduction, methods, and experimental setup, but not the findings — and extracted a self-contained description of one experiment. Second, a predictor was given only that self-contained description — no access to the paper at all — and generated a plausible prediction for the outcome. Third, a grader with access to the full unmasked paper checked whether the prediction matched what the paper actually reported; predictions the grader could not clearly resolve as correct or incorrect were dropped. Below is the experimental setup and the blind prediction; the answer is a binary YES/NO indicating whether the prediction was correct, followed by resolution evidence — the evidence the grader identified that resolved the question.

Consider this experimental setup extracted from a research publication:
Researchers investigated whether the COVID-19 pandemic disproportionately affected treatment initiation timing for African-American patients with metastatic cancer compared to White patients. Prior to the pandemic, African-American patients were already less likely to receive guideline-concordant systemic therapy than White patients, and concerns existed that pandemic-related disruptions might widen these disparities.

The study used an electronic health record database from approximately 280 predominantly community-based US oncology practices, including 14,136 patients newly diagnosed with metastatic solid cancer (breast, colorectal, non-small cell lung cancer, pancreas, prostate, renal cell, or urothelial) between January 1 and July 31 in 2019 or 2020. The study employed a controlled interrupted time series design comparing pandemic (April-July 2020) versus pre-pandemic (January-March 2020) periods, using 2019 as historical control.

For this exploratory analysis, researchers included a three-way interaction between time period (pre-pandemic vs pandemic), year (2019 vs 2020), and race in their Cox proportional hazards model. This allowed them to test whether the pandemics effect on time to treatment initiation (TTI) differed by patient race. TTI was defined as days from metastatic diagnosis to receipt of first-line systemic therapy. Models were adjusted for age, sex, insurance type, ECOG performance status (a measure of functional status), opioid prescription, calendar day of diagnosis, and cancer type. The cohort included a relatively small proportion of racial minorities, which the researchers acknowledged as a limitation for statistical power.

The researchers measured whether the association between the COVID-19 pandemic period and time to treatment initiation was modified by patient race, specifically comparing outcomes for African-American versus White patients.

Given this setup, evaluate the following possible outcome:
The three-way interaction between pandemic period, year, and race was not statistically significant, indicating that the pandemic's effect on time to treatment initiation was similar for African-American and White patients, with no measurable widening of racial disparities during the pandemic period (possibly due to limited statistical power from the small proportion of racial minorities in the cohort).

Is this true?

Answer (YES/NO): NO